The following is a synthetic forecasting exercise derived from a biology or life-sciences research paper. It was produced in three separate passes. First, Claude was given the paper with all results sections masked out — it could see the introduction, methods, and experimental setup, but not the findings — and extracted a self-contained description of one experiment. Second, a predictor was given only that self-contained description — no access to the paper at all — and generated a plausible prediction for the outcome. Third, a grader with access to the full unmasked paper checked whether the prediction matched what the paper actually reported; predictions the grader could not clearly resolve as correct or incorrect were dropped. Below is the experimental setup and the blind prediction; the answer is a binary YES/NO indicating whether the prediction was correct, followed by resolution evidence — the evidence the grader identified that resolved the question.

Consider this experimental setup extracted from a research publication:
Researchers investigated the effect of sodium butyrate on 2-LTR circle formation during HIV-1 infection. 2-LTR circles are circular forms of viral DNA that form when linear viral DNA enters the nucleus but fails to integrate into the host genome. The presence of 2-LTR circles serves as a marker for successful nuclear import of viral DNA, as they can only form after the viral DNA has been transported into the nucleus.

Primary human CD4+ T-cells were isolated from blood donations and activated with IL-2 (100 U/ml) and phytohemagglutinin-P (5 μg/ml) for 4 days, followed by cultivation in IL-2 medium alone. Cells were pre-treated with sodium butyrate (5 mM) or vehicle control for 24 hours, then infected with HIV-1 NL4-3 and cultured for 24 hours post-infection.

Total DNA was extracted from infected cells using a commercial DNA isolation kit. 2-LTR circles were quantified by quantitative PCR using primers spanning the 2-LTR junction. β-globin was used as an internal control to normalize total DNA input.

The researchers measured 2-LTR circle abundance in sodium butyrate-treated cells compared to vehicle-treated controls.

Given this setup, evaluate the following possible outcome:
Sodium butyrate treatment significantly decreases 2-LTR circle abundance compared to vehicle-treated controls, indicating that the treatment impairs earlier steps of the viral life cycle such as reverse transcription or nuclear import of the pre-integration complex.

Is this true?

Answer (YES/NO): NO